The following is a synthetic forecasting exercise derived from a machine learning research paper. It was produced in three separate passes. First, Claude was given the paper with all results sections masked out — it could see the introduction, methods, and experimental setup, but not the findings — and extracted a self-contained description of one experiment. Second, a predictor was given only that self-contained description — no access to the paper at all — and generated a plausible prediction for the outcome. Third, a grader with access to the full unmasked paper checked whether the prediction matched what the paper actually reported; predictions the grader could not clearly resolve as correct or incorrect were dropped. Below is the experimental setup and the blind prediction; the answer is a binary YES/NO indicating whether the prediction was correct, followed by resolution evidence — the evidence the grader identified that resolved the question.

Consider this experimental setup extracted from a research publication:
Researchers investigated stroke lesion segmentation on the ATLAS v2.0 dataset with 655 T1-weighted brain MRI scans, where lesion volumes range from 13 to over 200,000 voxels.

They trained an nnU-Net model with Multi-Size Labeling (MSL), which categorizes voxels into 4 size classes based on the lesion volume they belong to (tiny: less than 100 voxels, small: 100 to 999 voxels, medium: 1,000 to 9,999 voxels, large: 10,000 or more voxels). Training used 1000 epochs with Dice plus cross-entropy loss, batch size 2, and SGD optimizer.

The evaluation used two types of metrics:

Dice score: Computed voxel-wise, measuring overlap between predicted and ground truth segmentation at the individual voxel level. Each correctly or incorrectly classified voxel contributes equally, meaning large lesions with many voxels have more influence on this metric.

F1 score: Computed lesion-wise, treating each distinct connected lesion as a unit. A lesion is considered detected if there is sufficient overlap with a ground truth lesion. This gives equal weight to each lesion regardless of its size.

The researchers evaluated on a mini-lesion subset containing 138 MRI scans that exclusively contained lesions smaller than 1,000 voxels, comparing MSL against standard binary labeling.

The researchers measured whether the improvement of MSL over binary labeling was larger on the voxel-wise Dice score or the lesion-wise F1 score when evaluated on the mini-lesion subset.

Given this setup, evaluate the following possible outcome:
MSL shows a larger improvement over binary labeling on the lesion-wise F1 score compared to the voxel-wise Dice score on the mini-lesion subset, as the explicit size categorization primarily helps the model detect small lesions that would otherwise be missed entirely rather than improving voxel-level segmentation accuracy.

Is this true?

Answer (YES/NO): YES